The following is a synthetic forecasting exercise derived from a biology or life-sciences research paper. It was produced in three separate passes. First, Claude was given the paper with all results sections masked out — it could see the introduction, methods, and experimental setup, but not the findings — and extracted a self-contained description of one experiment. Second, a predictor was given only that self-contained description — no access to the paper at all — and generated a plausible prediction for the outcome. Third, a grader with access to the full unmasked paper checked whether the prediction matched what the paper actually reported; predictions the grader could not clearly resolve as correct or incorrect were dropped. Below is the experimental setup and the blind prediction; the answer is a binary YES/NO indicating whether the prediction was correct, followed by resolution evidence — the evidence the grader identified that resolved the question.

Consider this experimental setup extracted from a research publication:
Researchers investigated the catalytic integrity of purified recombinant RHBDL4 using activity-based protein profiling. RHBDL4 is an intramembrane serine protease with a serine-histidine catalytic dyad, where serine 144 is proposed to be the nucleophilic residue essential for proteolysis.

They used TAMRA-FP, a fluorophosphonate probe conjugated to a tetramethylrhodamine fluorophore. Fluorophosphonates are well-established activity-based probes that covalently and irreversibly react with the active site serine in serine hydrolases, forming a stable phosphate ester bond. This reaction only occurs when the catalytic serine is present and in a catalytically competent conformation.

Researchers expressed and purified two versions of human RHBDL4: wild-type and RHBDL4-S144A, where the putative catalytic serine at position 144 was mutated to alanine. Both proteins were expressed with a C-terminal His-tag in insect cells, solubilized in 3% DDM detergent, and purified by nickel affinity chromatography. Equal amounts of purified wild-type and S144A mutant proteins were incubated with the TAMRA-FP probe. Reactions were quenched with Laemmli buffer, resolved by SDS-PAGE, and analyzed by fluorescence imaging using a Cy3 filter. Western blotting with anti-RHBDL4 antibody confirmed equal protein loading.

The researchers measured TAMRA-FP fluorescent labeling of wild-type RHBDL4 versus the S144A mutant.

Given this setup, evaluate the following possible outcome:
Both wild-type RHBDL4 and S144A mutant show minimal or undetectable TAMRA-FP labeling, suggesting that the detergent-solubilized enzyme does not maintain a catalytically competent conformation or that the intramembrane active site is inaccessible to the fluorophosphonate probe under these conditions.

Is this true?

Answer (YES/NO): NO